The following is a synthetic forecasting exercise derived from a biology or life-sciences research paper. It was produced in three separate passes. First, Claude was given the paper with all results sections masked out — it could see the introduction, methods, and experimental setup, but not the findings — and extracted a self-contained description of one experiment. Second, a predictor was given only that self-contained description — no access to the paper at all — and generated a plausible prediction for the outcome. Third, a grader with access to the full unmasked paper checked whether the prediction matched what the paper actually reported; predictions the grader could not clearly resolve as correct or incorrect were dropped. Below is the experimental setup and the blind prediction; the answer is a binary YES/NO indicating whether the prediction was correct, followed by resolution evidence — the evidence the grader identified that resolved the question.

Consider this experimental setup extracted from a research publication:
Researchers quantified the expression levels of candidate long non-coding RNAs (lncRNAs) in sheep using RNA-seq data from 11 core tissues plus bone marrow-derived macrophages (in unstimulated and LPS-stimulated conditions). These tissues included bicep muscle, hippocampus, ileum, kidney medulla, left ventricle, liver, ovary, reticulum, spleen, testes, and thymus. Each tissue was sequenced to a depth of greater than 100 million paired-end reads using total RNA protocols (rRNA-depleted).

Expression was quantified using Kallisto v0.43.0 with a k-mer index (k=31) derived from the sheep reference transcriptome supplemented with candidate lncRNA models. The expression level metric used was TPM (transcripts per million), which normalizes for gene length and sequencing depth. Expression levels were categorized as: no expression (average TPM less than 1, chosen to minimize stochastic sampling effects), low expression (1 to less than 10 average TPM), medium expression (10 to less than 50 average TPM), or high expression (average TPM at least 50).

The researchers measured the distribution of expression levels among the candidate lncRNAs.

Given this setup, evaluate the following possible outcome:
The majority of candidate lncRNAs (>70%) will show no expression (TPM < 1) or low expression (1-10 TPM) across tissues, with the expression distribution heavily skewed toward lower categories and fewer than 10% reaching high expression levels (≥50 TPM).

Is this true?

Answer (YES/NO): YES